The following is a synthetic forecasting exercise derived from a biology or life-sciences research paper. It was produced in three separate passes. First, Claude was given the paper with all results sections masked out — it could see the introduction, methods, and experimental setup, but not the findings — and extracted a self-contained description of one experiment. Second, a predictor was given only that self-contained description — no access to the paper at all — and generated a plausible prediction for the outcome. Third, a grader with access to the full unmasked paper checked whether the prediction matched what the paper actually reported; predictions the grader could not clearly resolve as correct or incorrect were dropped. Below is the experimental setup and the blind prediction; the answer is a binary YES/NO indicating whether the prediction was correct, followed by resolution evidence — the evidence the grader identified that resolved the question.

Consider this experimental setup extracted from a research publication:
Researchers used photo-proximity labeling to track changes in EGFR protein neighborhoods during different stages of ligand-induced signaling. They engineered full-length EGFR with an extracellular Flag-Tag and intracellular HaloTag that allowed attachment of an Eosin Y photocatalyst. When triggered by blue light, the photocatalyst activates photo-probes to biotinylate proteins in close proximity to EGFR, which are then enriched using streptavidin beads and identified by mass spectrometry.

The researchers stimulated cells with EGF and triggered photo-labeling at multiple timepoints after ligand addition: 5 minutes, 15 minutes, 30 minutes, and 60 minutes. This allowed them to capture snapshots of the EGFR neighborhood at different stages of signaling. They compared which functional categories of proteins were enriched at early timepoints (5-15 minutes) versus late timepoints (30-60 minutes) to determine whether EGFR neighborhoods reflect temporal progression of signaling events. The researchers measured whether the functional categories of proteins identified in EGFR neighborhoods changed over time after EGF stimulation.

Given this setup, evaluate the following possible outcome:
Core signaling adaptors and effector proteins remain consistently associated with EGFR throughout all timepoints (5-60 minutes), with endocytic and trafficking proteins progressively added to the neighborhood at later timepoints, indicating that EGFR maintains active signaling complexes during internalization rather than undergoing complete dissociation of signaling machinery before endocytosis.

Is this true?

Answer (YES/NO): NO